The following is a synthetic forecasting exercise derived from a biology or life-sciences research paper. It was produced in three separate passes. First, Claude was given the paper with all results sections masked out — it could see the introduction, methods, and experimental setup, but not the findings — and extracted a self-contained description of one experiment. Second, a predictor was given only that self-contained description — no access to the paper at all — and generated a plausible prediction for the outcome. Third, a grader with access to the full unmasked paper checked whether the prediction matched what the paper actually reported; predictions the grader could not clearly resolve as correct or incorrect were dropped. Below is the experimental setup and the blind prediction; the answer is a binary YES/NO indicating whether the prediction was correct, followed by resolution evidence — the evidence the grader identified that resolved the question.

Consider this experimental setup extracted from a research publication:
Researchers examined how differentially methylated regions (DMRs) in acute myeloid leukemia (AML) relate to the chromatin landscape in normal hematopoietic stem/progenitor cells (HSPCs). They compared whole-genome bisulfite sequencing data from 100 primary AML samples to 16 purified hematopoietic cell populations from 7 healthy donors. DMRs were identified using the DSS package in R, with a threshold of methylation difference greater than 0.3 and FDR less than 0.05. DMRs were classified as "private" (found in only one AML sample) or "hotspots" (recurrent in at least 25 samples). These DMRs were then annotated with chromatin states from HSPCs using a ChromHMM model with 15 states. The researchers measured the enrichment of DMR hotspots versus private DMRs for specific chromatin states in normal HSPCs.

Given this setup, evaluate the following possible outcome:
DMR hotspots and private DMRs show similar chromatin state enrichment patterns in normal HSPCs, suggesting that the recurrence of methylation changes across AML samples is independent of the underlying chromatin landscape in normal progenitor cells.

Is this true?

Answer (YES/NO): NO